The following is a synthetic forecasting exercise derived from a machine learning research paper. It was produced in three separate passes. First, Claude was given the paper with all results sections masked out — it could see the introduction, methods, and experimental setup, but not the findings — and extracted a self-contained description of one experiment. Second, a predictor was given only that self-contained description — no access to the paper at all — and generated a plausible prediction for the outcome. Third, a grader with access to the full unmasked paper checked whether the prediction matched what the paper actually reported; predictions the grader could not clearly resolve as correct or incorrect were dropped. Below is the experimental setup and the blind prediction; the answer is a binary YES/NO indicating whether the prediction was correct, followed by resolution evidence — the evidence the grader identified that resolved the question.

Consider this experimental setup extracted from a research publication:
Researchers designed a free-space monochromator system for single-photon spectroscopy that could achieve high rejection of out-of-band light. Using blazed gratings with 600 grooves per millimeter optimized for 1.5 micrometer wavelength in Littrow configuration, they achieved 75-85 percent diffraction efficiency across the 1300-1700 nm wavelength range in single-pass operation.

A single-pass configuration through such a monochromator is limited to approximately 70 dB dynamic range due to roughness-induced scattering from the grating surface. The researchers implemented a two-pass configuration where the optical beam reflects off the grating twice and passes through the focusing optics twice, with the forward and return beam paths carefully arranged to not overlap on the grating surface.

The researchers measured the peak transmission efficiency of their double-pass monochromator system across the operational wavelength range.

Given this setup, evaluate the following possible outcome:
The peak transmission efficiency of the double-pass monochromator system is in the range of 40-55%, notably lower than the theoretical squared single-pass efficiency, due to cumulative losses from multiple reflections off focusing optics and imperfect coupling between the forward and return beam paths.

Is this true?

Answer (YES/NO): YES